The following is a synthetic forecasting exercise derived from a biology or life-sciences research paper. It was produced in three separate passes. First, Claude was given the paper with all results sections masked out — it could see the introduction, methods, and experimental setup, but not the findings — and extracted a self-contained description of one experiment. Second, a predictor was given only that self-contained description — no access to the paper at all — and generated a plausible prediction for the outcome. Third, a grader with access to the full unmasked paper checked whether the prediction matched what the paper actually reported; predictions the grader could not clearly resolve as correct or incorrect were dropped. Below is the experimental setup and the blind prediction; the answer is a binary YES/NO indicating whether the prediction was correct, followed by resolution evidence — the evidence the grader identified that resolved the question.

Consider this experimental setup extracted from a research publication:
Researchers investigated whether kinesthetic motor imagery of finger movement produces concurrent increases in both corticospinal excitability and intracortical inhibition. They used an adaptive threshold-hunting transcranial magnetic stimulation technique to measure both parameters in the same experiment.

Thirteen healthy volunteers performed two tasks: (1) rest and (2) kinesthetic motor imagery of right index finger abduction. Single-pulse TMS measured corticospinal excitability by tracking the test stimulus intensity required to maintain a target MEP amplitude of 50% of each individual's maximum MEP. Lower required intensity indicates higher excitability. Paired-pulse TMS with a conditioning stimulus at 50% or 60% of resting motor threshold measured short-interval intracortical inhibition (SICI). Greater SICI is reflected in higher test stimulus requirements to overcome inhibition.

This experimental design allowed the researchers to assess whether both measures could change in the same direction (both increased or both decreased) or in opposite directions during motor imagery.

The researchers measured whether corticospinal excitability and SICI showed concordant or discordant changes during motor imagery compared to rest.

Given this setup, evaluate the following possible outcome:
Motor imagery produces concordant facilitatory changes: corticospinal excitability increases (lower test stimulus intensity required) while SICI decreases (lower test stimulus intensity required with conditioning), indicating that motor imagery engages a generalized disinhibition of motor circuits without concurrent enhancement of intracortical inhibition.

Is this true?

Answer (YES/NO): NO